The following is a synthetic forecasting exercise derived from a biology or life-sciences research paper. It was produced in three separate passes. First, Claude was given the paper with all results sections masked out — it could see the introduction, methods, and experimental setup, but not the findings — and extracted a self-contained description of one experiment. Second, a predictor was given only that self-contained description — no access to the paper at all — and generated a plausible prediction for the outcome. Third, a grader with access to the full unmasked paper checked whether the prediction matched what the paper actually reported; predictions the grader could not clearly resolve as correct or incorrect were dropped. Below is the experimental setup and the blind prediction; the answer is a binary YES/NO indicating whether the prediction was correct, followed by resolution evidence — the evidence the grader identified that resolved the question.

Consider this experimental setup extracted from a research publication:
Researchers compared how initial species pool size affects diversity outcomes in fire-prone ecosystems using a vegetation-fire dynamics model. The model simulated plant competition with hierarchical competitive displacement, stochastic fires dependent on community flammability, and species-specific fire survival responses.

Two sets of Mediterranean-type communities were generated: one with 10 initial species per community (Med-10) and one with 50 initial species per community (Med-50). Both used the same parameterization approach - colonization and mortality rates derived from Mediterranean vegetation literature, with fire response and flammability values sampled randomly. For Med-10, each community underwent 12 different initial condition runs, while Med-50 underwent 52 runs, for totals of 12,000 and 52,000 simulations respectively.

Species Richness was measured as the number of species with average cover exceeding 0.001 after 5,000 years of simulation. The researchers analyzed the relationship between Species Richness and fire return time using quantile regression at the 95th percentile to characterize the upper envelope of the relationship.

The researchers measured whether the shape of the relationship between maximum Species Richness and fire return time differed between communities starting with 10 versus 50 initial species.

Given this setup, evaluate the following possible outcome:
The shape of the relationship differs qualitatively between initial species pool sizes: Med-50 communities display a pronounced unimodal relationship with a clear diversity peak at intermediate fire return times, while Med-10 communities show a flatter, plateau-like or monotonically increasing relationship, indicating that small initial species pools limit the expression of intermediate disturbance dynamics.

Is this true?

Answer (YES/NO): NO